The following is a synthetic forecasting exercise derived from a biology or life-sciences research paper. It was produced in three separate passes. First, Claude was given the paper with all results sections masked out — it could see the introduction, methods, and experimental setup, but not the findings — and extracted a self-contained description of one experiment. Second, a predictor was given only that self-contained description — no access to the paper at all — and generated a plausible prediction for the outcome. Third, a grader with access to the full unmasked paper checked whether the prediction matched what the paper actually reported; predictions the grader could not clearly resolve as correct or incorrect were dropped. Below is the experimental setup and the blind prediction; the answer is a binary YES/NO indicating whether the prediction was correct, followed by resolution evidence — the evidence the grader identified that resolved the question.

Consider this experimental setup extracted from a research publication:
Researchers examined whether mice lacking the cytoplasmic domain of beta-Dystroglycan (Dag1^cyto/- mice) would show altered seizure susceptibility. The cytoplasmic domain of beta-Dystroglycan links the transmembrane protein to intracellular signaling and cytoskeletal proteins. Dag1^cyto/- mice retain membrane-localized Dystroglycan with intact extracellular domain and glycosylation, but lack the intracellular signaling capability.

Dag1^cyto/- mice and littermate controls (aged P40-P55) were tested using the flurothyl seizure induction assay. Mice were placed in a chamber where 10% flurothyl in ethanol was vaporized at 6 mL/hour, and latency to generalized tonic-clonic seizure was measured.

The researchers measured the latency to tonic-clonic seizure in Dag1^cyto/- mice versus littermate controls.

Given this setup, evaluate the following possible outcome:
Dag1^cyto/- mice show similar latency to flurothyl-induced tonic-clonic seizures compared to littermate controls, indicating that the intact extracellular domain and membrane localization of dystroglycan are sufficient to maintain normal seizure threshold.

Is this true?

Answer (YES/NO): NO